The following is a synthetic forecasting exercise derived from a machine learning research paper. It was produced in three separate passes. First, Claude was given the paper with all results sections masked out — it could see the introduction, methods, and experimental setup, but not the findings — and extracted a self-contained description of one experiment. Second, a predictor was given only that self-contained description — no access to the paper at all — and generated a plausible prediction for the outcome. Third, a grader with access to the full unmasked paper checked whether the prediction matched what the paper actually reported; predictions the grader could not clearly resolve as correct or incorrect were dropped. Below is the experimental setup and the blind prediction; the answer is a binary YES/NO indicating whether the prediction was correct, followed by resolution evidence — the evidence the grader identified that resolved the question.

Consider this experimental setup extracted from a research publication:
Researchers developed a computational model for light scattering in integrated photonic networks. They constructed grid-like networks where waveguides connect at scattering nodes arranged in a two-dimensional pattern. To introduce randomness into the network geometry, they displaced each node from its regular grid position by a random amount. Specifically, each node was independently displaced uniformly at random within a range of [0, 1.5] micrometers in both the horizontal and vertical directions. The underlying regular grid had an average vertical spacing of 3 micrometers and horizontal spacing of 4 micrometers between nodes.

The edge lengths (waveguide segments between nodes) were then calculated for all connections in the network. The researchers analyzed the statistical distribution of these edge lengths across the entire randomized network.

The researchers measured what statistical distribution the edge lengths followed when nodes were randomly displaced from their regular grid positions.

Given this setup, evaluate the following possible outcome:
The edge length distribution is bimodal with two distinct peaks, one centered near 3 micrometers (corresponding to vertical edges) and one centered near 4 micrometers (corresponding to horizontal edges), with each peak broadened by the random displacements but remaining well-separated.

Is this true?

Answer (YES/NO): NO